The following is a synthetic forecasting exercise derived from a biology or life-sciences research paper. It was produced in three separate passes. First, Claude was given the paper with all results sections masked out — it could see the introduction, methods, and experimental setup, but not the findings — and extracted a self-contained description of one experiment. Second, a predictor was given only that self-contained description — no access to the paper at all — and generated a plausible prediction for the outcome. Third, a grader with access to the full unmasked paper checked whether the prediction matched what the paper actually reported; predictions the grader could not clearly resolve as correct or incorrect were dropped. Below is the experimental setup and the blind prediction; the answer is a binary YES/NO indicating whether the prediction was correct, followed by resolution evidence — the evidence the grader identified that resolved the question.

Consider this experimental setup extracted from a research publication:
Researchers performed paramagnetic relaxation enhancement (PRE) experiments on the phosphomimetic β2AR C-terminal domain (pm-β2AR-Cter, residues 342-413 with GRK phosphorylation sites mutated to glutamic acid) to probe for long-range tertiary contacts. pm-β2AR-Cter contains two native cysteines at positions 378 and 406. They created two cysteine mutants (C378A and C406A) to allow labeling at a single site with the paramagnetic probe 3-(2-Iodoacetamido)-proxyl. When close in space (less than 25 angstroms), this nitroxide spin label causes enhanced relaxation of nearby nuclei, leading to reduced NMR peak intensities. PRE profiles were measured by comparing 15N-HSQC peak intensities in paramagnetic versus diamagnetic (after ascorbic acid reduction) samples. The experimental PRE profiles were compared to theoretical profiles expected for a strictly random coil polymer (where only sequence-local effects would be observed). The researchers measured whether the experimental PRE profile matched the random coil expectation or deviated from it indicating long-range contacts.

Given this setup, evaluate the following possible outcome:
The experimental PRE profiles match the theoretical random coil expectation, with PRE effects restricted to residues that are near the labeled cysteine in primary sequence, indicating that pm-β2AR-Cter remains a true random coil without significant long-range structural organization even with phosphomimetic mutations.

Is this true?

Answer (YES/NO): NO